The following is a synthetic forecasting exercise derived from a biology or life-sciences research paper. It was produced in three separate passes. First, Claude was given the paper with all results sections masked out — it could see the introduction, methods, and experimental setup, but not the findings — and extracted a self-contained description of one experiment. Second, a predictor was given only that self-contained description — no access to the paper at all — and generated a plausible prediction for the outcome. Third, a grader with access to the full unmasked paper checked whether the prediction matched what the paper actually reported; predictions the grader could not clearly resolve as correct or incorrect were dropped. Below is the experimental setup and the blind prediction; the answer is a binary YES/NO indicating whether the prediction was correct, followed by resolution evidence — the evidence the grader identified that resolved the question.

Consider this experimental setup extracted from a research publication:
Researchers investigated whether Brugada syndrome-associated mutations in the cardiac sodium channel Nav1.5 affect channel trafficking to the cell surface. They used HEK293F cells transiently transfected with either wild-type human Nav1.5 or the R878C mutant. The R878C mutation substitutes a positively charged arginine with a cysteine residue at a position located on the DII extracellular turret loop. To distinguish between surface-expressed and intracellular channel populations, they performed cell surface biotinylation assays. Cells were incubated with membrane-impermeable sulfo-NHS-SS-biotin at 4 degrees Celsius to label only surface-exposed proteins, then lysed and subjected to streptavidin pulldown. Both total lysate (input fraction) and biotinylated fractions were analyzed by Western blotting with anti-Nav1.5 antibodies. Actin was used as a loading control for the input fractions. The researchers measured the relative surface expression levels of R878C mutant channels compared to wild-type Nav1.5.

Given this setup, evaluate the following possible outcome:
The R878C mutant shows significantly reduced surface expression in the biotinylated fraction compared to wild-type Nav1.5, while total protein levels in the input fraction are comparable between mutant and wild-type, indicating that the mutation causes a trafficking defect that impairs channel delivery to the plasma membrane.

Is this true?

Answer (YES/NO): NO